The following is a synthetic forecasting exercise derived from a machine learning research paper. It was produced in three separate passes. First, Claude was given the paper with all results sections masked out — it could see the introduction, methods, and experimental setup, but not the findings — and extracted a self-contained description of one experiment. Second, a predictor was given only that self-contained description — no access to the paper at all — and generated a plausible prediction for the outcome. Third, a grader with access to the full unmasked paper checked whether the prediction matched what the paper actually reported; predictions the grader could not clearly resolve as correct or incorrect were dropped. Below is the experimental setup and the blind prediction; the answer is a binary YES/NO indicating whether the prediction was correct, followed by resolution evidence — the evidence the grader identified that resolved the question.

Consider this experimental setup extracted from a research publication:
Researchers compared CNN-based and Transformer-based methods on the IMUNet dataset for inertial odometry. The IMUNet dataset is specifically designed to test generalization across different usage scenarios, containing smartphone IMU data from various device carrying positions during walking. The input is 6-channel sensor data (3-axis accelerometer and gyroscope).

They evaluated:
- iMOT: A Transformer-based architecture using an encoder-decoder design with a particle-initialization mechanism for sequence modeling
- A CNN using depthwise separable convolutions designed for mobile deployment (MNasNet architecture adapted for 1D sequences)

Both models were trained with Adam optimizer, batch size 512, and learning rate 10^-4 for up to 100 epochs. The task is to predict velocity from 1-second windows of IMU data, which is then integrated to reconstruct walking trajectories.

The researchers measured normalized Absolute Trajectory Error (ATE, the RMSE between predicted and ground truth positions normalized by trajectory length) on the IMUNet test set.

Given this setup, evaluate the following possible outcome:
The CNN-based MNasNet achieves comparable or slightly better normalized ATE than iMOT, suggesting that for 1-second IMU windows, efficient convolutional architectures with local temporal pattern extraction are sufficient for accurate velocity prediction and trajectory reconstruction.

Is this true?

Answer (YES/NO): NO